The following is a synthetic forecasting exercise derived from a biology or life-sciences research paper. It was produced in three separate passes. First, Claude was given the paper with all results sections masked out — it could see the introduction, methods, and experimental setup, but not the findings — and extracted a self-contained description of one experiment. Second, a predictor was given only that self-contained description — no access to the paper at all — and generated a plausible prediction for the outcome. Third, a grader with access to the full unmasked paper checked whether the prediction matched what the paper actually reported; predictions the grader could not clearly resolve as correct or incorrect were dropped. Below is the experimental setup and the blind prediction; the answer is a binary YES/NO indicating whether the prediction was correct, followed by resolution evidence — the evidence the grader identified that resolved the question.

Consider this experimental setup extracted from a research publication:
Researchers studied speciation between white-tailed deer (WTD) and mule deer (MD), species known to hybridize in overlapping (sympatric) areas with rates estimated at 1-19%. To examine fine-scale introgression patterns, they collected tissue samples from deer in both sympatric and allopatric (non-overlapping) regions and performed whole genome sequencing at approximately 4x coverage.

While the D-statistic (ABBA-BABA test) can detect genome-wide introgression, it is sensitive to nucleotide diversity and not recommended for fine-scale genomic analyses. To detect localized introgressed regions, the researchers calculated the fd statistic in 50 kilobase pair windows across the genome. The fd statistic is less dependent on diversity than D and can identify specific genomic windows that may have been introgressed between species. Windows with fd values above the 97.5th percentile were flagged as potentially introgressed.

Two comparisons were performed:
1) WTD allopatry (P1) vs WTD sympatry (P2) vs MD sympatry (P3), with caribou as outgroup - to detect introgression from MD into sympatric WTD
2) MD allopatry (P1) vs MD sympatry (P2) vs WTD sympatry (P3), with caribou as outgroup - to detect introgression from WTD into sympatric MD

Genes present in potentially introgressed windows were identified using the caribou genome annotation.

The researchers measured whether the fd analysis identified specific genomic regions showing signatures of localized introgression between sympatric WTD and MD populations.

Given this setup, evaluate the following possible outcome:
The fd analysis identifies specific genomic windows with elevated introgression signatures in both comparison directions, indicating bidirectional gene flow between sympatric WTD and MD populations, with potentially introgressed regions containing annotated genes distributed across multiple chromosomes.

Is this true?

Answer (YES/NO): NO